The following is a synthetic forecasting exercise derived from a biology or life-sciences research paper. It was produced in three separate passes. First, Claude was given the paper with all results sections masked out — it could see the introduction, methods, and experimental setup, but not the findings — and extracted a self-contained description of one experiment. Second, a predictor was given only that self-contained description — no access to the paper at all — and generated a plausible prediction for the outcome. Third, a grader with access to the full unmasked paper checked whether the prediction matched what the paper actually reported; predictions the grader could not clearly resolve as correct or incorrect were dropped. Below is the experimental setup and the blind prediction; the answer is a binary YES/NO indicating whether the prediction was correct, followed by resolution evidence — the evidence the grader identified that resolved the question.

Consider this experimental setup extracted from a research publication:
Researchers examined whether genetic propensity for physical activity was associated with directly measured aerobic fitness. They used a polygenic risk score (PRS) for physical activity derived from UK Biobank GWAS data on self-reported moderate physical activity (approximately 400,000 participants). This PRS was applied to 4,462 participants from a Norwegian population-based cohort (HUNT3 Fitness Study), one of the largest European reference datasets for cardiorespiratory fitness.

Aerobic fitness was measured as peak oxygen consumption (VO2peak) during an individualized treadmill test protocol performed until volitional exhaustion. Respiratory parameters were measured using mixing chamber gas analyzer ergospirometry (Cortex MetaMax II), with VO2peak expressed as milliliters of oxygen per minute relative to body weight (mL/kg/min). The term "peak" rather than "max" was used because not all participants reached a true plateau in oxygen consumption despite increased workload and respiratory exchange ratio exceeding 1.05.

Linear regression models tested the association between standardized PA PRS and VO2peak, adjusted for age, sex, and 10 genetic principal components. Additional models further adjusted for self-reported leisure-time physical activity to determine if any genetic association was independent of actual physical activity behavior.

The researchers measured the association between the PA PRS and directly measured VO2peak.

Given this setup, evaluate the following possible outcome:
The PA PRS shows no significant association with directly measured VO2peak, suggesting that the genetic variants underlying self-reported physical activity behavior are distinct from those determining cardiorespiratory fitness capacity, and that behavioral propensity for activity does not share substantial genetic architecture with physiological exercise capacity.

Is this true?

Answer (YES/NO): YES